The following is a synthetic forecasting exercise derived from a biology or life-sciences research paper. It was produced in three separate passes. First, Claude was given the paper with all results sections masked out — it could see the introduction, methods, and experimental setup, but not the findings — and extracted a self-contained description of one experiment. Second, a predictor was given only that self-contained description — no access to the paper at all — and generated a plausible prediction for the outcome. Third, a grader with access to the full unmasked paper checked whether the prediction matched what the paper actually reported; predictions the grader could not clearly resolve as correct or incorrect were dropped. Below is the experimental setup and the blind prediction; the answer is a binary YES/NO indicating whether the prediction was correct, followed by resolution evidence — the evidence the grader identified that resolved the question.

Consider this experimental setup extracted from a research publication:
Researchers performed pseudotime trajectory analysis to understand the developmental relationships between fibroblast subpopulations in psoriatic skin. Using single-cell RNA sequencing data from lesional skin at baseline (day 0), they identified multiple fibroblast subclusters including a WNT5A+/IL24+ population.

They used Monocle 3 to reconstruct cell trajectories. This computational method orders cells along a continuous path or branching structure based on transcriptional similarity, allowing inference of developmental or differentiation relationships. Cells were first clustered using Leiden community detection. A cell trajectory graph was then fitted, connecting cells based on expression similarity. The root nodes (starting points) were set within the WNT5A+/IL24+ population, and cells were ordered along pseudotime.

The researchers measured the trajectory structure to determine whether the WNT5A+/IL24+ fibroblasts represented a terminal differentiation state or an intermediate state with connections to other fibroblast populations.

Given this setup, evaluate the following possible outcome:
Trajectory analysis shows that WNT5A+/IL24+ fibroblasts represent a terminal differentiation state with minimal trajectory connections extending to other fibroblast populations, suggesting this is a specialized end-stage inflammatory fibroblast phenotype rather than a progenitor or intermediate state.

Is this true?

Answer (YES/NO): NO